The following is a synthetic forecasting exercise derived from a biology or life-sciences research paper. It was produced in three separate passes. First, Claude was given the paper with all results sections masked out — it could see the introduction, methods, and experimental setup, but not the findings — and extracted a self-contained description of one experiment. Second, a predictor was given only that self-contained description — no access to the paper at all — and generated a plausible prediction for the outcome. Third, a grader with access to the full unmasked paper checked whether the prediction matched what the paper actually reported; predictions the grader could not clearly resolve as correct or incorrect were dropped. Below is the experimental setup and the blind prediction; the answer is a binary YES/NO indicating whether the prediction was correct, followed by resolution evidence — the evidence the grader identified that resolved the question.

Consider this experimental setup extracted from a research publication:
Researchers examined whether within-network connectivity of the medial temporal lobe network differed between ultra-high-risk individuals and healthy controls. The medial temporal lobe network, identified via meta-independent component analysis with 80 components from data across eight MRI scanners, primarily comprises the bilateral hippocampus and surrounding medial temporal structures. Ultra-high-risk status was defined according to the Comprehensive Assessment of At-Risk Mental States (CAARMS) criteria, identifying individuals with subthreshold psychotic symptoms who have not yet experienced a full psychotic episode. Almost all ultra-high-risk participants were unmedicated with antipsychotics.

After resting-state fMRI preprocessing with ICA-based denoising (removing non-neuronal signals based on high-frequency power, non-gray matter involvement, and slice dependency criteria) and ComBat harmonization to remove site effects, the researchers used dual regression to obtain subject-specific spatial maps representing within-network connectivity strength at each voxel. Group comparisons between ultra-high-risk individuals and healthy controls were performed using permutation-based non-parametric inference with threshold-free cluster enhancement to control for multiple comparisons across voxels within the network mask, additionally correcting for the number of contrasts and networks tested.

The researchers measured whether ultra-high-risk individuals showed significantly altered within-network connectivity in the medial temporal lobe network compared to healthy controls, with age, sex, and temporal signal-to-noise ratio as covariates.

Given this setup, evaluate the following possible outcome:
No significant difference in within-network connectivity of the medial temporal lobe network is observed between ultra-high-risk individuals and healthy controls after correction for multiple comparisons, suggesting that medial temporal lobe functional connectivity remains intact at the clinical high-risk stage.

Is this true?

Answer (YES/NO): YES